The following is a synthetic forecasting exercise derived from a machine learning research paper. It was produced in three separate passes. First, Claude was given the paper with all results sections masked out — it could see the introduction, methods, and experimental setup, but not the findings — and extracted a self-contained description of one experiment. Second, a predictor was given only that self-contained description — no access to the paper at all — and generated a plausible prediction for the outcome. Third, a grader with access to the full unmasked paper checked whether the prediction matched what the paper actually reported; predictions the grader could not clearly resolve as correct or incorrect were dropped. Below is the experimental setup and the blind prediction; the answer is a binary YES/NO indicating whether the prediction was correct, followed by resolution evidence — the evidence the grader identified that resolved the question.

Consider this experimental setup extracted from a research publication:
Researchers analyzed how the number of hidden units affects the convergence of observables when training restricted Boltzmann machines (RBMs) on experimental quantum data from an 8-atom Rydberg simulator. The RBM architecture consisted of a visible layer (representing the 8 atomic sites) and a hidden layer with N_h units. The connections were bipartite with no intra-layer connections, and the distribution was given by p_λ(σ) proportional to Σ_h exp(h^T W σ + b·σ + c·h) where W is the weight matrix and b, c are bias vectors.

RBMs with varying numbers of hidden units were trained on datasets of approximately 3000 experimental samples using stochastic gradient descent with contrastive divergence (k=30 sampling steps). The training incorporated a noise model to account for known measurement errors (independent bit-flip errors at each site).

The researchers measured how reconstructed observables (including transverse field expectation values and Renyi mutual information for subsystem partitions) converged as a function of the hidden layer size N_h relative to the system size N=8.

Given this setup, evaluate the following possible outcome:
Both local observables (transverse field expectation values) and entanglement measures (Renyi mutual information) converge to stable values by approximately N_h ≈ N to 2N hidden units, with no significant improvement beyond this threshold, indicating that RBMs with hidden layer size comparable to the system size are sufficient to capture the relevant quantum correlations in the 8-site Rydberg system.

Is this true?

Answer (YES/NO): YES